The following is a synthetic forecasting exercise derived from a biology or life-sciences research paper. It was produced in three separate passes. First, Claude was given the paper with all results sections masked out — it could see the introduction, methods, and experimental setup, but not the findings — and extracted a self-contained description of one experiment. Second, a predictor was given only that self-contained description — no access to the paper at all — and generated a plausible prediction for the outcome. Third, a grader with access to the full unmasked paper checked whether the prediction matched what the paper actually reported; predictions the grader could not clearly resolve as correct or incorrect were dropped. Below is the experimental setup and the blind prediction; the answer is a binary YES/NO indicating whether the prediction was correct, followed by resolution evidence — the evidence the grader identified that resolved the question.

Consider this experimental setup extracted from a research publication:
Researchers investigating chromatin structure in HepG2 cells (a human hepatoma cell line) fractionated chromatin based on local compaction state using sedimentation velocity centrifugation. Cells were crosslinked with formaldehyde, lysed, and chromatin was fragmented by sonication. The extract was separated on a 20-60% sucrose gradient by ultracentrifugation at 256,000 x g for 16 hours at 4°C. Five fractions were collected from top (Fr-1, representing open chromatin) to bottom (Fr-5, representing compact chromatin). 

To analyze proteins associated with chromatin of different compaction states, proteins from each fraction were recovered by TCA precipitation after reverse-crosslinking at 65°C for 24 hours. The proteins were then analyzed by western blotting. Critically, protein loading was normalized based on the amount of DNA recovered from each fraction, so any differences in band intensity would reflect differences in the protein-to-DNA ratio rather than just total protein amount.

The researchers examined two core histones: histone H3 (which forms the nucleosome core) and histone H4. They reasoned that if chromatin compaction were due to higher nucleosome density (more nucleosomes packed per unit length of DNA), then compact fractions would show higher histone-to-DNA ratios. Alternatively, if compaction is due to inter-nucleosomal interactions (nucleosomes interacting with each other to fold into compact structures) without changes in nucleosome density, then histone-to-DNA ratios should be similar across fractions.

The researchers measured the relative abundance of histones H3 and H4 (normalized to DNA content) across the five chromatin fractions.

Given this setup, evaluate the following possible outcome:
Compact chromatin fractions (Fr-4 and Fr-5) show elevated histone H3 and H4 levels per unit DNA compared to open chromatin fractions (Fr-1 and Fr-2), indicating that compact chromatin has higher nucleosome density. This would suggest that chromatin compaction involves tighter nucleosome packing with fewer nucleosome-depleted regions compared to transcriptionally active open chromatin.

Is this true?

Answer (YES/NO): NO